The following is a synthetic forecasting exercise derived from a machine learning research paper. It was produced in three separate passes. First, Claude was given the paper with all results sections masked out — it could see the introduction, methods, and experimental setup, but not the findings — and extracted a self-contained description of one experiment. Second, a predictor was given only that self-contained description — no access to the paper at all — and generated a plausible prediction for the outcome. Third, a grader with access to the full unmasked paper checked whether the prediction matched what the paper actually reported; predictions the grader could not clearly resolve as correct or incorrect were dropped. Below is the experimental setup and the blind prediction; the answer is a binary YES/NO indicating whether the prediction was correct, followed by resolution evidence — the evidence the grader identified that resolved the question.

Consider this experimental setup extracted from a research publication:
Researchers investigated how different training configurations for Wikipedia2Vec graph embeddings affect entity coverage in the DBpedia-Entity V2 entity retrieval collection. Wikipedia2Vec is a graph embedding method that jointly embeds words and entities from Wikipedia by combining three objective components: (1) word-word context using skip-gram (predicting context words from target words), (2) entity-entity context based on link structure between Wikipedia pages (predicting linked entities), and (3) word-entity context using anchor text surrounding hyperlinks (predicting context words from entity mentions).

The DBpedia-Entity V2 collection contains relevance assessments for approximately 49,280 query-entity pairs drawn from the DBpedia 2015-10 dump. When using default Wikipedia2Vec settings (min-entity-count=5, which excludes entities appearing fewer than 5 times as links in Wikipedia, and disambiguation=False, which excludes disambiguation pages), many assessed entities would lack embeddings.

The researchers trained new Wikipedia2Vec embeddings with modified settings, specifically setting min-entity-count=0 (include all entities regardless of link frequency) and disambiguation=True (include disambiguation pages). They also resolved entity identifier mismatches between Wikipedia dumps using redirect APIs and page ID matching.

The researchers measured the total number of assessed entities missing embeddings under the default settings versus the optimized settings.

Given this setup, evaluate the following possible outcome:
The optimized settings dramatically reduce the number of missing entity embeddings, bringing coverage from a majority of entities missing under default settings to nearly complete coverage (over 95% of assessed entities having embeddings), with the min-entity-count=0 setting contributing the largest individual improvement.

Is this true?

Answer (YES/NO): NO